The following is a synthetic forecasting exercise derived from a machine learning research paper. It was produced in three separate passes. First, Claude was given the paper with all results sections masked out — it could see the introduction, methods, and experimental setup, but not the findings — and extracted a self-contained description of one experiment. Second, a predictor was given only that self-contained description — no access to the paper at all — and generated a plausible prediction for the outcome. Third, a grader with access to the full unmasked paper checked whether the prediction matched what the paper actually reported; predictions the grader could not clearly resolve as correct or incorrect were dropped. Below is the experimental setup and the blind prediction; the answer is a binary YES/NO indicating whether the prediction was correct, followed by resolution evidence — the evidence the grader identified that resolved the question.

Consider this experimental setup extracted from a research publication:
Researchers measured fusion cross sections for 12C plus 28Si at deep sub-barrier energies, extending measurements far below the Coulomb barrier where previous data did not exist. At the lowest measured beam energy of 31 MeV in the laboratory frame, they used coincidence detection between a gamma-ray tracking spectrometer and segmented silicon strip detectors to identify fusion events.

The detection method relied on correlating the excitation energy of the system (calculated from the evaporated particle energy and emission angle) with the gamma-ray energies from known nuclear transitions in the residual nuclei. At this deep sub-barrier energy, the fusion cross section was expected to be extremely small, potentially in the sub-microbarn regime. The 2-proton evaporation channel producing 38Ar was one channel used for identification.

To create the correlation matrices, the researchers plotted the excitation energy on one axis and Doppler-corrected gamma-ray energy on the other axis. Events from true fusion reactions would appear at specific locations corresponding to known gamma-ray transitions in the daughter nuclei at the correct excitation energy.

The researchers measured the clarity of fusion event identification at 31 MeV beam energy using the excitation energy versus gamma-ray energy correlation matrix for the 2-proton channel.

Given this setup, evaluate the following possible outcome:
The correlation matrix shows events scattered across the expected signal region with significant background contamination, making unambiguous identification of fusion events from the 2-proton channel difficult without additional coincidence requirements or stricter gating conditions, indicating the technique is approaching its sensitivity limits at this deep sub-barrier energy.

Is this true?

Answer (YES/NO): NO